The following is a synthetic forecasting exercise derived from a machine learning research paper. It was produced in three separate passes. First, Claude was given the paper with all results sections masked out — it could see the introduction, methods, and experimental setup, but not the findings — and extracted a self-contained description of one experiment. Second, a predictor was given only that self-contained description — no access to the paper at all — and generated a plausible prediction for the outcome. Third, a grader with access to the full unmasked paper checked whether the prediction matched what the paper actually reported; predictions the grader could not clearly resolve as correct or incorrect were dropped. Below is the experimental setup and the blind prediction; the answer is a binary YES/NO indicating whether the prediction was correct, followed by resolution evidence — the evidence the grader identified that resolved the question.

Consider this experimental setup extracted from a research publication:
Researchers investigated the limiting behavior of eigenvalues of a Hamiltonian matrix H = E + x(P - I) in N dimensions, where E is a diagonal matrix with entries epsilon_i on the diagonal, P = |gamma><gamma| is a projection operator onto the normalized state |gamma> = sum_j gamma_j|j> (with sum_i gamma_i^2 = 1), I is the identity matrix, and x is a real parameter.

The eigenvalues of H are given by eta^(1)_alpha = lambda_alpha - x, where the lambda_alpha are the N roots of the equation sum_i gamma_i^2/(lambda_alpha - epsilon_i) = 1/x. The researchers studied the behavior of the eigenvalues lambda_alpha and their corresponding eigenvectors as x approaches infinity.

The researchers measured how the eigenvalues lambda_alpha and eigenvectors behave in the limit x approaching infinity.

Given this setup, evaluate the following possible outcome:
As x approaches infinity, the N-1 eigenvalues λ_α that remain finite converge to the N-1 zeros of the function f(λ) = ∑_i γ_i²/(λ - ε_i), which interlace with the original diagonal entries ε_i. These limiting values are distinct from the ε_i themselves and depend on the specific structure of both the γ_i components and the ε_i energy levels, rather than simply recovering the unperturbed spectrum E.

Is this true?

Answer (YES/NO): YES